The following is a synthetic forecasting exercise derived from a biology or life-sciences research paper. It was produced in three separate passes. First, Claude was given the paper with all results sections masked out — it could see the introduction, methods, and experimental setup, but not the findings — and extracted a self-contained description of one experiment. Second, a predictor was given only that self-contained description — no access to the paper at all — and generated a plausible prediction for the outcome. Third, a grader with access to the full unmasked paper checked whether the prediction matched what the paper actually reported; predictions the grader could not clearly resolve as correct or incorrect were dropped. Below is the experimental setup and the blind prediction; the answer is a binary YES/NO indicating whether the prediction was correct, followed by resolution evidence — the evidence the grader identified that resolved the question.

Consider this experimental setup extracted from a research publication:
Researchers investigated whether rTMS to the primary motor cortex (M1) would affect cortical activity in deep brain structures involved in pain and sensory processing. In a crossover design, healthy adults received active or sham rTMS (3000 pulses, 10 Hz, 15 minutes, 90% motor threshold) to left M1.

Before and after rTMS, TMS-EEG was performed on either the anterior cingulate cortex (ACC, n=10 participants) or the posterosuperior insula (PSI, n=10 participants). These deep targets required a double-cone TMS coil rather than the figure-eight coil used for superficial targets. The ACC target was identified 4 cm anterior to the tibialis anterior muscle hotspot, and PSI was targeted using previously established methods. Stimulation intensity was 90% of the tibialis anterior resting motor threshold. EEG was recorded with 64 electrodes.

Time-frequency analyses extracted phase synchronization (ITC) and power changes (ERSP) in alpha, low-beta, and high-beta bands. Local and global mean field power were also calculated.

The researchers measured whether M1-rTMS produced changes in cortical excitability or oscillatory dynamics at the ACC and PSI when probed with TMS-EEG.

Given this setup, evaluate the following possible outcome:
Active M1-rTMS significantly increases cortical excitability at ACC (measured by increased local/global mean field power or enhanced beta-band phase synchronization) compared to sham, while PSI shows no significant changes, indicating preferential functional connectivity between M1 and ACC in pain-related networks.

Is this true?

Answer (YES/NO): NO